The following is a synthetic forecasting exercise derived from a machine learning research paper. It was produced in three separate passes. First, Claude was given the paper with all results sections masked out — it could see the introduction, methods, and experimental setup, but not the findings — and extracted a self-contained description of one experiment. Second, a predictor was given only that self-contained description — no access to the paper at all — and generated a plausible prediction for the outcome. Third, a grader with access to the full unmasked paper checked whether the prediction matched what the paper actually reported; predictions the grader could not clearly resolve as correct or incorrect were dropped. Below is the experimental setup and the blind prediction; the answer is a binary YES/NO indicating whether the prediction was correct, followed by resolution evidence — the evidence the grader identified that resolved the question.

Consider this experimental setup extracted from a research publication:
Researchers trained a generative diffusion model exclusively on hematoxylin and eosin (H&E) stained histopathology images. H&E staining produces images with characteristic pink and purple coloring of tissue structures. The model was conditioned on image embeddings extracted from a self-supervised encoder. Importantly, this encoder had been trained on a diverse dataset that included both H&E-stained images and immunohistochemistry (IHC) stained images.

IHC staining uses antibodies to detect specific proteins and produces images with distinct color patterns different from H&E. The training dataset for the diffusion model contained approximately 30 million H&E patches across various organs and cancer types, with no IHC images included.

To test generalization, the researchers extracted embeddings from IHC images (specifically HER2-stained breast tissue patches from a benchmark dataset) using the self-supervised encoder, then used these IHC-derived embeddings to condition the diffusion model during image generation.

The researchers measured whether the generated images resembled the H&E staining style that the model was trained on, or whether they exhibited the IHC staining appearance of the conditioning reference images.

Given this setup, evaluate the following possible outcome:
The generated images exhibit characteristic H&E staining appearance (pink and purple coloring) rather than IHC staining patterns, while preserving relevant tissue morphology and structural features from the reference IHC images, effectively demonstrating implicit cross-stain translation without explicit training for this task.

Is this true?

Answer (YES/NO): NO